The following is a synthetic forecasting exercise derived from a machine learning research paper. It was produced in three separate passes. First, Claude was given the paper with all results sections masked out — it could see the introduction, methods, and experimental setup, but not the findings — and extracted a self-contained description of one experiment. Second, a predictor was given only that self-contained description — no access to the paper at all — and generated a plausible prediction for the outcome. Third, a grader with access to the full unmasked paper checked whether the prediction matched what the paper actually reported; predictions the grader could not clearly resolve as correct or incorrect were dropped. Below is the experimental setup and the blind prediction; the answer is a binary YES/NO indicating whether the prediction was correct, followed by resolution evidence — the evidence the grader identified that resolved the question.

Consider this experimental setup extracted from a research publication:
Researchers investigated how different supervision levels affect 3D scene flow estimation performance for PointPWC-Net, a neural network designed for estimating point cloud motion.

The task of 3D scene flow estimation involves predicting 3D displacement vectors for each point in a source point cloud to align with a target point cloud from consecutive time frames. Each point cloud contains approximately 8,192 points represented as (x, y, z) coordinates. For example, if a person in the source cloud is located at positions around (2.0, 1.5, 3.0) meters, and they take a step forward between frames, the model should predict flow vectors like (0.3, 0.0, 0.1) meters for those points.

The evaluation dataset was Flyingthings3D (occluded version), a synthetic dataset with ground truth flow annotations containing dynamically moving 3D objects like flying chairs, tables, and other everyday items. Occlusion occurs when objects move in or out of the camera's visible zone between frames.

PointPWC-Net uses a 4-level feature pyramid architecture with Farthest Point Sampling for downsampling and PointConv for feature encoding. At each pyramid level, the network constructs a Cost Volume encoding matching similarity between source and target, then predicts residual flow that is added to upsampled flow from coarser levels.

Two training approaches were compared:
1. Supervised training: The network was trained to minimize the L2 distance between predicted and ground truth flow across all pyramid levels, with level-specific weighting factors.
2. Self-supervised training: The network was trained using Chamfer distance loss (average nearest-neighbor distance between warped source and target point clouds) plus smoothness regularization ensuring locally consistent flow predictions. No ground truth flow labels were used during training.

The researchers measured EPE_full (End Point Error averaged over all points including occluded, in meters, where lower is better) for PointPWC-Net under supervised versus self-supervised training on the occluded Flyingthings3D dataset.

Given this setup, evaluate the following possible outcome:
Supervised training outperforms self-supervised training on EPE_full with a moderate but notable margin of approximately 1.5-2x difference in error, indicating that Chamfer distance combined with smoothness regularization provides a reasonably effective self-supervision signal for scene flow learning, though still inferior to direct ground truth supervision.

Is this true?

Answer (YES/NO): NO